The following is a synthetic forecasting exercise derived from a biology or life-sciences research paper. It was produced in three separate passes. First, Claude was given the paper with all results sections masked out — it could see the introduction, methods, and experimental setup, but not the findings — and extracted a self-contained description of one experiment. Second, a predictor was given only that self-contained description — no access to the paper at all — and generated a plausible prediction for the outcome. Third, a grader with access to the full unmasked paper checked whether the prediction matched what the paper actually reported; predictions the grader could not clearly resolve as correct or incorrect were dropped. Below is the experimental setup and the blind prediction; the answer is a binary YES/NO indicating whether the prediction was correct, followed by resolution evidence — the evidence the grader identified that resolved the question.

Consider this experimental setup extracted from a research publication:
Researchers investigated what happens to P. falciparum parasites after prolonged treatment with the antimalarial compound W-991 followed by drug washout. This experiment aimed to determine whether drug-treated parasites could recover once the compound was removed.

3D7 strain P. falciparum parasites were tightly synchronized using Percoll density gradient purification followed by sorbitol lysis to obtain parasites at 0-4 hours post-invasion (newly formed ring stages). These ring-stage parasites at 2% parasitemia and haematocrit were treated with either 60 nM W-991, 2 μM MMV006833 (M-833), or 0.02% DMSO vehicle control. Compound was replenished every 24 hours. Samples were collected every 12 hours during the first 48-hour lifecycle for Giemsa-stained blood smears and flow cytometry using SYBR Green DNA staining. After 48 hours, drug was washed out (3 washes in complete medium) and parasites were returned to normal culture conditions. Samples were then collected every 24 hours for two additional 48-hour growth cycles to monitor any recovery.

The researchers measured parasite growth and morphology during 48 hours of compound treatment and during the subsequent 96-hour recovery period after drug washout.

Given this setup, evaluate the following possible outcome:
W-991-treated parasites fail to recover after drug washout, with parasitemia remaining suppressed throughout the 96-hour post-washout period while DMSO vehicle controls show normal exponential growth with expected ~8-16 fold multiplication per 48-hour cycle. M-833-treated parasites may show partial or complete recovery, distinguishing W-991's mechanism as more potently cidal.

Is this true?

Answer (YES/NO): NO